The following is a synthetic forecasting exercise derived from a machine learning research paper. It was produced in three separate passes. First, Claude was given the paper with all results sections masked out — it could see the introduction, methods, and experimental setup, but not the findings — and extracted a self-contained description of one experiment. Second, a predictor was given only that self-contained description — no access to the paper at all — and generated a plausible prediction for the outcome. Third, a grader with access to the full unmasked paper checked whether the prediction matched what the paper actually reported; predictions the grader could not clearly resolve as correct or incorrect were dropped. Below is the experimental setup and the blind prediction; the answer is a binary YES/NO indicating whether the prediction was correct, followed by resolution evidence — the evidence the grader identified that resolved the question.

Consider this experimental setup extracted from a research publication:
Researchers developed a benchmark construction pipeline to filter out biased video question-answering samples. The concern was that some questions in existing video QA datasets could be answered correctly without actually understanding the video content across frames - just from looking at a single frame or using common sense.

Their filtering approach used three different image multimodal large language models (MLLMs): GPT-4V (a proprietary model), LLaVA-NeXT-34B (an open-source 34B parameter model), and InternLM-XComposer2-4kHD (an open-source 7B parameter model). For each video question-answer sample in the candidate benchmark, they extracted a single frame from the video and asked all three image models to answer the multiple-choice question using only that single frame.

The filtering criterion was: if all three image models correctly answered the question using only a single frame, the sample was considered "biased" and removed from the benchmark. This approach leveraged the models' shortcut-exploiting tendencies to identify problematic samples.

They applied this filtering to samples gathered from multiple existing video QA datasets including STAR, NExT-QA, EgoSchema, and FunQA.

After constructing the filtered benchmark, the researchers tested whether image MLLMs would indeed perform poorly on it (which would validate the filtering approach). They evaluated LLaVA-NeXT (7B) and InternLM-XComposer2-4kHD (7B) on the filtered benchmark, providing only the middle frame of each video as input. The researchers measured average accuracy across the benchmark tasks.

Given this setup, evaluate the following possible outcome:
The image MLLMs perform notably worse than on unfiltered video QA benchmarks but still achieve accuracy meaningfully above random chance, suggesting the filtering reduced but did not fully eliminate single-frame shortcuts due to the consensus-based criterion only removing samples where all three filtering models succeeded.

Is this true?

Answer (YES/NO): NO